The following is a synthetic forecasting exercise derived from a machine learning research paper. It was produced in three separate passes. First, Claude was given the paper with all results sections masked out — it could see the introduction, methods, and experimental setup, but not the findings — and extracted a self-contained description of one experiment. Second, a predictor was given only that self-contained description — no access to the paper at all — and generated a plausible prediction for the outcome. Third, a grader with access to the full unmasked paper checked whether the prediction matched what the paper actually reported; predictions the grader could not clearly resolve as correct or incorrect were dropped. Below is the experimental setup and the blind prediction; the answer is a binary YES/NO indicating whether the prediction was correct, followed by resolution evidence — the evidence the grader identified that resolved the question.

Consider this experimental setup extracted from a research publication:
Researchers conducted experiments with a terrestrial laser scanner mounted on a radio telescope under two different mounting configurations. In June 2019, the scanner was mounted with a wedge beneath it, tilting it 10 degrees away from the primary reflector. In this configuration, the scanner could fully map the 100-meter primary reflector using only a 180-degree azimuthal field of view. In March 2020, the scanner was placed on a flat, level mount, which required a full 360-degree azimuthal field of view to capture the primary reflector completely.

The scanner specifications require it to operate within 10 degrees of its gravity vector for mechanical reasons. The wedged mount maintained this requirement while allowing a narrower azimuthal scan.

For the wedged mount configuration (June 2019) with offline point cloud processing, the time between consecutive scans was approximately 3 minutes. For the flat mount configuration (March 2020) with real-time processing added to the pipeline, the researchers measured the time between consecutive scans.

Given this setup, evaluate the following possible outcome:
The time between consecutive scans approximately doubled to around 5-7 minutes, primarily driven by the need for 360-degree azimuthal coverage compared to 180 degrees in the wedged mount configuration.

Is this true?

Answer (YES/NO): NO